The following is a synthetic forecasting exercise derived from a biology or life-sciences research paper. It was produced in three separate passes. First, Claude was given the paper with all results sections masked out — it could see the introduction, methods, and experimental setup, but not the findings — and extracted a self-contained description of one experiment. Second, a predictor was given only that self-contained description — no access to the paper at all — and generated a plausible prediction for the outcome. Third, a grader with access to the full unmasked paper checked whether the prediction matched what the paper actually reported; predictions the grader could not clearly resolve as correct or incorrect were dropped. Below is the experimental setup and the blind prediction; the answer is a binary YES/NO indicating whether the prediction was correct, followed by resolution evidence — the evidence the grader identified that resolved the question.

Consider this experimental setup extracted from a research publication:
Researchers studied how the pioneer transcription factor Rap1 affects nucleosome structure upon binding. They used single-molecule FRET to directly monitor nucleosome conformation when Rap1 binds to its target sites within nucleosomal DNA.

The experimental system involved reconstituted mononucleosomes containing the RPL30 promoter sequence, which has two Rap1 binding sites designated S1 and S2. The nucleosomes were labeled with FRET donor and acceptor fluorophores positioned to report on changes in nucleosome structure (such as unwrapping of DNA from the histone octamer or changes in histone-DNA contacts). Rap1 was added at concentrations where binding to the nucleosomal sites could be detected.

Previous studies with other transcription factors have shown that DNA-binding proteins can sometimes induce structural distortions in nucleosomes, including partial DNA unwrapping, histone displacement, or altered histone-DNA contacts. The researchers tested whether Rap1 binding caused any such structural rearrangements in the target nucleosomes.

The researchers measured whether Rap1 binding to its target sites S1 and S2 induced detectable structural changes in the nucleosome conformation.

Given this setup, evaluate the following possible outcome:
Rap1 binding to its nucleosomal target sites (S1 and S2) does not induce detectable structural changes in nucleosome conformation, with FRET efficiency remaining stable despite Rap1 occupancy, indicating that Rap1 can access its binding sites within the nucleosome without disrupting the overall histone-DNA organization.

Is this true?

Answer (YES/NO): YES